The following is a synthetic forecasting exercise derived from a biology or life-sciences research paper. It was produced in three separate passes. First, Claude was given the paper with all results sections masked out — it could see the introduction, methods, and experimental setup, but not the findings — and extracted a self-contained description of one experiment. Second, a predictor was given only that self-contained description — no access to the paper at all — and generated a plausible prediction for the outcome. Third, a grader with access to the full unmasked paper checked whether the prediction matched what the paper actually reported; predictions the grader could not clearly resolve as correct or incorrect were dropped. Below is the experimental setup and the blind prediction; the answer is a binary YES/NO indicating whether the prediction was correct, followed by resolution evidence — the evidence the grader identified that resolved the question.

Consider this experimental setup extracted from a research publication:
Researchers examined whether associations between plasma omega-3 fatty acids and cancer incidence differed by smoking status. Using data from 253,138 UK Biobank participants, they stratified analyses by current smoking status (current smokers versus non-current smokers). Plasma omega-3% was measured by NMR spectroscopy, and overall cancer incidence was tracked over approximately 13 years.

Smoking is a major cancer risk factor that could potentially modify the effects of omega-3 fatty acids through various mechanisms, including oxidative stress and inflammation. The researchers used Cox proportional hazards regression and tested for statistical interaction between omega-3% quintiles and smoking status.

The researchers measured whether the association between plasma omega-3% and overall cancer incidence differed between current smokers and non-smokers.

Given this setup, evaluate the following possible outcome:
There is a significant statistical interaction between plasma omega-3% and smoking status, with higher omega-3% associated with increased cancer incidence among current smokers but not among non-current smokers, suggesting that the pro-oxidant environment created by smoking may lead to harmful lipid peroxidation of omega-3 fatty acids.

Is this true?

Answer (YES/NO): NO